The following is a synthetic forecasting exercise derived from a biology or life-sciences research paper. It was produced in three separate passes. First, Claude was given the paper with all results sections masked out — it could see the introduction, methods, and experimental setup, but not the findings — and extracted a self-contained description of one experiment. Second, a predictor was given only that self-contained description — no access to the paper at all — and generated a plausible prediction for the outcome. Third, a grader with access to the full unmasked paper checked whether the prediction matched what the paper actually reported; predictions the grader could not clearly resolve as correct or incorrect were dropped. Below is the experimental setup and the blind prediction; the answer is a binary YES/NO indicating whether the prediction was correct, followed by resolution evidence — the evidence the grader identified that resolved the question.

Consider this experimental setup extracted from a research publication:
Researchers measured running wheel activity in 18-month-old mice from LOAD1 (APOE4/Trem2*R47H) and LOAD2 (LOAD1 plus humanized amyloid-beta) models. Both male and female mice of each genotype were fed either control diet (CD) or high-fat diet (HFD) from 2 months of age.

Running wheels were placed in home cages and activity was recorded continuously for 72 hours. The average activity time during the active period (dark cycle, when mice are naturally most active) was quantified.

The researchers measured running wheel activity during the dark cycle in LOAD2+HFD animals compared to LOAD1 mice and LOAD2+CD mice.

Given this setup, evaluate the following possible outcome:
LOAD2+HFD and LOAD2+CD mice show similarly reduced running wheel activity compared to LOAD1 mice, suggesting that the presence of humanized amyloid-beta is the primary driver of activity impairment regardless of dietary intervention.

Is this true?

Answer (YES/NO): NO